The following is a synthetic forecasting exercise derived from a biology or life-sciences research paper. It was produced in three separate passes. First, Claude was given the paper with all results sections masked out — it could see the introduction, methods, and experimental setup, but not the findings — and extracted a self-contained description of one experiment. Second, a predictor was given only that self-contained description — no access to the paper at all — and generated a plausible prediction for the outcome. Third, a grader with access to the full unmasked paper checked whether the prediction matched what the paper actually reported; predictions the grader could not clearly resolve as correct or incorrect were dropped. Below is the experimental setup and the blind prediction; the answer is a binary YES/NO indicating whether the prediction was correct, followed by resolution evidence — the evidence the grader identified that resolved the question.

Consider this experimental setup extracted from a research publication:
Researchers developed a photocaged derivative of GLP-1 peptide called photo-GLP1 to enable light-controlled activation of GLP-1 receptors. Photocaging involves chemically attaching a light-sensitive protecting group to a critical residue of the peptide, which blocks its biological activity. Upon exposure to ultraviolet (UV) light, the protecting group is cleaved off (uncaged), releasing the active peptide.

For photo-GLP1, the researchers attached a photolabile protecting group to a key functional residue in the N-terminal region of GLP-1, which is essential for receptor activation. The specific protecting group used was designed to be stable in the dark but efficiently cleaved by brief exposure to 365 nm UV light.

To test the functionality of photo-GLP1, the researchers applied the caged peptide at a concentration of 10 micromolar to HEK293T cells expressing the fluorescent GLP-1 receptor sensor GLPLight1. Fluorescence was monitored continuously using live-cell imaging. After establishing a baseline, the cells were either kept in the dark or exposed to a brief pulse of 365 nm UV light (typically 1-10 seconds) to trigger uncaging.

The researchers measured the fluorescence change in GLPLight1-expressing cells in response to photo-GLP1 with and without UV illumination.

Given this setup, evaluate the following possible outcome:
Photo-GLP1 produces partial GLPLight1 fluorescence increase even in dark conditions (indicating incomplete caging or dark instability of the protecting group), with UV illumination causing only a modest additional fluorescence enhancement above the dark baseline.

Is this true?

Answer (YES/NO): NO